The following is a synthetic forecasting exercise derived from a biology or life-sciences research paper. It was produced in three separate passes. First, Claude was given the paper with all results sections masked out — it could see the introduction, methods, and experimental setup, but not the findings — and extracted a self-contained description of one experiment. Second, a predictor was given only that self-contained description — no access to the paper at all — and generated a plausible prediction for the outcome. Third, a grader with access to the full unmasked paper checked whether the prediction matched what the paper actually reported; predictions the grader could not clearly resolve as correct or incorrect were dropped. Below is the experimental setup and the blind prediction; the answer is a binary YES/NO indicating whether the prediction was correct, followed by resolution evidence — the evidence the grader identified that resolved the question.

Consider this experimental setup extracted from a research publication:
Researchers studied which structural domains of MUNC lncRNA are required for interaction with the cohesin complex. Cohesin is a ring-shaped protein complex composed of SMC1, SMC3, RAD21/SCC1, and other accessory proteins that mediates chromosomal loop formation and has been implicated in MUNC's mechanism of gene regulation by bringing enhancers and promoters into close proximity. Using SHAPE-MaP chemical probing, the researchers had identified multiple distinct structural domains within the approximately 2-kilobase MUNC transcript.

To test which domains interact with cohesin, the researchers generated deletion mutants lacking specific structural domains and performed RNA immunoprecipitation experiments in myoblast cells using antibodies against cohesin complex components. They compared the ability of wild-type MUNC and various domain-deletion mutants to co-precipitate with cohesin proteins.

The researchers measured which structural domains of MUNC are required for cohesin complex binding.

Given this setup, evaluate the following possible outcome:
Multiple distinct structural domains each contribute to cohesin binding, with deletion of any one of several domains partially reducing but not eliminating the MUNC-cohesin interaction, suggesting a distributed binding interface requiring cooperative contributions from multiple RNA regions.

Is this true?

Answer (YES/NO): YES